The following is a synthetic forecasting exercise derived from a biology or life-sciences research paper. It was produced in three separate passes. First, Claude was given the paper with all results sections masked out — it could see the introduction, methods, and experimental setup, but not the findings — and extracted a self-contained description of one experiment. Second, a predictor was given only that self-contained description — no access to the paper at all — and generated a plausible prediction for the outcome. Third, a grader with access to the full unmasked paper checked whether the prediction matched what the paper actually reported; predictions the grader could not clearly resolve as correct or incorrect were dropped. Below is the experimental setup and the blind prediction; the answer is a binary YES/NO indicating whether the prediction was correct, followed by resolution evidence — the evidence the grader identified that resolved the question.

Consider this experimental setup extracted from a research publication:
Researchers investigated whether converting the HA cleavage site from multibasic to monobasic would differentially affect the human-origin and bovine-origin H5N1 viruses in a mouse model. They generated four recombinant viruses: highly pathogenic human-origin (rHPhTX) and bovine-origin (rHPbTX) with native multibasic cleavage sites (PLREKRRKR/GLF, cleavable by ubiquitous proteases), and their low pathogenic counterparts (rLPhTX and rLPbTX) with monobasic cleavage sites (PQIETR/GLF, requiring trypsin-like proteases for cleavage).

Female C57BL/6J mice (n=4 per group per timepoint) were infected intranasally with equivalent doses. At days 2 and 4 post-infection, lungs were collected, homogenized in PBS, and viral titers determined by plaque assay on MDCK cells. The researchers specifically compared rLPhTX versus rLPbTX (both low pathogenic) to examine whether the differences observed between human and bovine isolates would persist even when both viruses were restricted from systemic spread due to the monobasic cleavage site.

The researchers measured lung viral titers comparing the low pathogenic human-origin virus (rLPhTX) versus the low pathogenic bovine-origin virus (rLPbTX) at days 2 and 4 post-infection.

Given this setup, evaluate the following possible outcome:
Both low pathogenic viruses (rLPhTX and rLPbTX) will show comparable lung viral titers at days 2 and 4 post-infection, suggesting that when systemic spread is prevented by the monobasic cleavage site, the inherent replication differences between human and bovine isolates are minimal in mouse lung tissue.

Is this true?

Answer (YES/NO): NO